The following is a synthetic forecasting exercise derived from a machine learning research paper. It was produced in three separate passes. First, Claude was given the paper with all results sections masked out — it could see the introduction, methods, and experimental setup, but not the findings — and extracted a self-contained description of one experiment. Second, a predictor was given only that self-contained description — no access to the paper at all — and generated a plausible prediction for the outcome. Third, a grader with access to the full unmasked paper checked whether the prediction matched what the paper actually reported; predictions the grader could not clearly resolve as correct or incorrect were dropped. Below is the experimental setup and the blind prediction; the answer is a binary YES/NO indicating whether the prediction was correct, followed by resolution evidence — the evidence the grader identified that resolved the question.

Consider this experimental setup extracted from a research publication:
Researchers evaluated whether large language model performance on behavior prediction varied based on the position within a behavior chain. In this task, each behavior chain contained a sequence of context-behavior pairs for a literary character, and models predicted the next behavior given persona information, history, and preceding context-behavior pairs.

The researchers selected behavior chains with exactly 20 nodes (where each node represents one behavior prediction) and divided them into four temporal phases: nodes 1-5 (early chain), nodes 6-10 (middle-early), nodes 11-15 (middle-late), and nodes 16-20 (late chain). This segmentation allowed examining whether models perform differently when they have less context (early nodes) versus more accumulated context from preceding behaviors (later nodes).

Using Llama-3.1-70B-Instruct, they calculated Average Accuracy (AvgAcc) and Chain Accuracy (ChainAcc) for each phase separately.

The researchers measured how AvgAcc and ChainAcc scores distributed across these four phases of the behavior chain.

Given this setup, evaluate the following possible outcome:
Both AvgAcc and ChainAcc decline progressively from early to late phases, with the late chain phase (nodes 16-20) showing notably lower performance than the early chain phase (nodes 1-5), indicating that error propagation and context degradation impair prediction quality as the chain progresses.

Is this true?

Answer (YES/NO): NO